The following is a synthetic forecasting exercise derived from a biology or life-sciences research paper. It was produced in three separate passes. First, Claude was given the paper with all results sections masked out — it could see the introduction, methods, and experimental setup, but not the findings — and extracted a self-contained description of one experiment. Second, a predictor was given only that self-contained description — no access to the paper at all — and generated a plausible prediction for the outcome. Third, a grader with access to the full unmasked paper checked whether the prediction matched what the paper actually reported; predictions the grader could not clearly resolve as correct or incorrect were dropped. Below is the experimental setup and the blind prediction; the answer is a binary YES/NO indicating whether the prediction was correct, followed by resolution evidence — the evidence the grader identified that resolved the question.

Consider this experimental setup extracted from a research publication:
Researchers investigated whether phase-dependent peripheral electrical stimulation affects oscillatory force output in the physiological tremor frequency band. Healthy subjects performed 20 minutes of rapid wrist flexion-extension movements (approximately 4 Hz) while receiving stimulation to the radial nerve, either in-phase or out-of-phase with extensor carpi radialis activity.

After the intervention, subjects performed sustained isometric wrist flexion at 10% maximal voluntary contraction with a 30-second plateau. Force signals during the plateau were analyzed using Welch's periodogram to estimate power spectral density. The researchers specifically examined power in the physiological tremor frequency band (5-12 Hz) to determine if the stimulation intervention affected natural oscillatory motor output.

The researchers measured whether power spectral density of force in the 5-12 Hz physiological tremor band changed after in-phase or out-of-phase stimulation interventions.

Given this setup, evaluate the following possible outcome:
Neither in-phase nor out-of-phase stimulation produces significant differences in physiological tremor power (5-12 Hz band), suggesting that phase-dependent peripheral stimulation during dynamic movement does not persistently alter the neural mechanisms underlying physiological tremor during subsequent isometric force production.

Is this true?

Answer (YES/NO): YES